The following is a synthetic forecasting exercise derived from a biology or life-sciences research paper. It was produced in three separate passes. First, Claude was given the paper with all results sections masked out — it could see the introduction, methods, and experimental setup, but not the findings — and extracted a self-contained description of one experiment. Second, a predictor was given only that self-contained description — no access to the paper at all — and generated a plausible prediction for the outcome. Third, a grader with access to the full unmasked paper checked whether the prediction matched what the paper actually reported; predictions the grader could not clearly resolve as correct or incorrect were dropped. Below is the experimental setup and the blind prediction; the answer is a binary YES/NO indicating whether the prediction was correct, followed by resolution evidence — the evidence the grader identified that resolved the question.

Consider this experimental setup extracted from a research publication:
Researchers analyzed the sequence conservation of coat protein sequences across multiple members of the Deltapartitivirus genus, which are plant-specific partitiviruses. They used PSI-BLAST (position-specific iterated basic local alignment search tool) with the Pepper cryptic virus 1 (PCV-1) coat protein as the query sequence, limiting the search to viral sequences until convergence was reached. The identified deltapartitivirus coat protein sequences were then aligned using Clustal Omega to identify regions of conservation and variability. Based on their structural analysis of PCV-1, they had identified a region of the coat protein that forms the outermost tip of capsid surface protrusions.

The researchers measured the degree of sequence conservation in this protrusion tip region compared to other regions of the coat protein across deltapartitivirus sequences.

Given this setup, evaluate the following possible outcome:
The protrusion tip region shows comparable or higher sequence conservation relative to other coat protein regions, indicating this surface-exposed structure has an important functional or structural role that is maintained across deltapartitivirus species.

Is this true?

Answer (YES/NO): NO